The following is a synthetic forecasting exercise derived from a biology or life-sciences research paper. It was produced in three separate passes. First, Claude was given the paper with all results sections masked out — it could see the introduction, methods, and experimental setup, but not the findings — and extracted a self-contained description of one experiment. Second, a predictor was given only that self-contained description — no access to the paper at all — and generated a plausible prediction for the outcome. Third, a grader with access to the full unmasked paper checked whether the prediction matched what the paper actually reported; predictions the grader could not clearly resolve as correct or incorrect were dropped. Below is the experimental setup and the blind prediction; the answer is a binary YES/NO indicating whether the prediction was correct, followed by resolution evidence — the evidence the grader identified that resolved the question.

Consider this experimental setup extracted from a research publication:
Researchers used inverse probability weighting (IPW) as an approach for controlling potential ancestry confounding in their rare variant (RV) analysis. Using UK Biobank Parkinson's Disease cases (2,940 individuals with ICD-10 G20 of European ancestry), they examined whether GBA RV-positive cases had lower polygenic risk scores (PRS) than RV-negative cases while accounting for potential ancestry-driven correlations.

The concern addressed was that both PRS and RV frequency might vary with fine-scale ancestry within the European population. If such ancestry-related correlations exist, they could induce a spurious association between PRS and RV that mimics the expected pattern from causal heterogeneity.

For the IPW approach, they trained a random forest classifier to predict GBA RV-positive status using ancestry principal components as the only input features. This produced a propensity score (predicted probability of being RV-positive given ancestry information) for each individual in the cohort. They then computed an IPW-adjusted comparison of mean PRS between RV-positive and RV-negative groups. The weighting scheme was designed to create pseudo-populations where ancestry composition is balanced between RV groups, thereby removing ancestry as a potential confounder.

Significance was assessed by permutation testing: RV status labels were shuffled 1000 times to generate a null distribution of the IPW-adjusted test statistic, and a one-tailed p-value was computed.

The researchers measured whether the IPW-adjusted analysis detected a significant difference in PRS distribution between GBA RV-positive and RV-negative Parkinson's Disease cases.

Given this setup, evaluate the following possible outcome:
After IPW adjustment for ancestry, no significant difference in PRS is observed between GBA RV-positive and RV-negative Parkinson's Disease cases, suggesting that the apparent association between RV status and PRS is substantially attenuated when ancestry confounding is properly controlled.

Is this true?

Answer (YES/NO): NO